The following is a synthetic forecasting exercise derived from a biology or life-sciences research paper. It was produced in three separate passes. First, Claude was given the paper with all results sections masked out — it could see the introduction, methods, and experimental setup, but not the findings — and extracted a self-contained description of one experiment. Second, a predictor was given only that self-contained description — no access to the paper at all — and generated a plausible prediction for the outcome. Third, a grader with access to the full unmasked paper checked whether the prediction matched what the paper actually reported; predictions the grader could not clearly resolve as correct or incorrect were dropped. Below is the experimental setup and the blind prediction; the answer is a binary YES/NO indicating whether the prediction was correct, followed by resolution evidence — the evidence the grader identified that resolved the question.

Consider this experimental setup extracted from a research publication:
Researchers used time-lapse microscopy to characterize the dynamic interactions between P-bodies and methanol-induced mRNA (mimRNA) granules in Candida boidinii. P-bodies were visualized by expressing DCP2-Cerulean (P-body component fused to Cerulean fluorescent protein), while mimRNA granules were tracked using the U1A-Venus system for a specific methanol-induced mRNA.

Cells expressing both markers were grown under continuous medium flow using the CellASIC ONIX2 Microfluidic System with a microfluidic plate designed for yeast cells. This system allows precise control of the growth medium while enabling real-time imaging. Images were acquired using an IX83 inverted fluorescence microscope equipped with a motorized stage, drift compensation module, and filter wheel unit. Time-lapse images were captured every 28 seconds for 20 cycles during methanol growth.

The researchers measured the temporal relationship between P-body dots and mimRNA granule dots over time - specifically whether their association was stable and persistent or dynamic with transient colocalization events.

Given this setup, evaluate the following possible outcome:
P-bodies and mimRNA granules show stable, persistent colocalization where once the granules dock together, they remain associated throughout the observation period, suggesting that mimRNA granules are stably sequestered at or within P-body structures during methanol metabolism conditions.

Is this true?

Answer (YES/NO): NO